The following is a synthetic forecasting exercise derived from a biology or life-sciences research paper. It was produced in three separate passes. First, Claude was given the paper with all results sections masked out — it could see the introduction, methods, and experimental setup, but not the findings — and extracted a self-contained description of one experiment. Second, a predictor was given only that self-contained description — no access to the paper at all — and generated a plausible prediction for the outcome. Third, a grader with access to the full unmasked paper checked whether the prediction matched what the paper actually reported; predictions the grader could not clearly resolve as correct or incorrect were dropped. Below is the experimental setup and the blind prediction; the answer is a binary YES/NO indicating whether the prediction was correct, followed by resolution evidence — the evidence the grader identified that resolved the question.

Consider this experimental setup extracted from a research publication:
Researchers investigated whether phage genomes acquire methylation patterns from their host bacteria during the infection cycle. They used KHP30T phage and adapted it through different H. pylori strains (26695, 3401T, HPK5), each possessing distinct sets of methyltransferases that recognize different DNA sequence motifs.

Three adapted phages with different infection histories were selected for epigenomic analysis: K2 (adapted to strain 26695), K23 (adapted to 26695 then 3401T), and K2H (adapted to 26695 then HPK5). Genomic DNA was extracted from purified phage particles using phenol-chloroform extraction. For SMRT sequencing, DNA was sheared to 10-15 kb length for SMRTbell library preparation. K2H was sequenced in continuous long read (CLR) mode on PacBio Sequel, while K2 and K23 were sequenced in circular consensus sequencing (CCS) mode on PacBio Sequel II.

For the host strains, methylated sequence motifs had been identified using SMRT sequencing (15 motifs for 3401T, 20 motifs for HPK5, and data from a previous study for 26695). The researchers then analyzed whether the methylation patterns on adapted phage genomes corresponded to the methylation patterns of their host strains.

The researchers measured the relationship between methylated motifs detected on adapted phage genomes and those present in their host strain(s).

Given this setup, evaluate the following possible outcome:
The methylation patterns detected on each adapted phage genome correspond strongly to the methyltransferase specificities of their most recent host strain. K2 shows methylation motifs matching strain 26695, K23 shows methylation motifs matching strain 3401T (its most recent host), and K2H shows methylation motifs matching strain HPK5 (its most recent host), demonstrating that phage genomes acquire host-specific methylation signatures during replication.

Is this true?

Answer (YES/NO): YES